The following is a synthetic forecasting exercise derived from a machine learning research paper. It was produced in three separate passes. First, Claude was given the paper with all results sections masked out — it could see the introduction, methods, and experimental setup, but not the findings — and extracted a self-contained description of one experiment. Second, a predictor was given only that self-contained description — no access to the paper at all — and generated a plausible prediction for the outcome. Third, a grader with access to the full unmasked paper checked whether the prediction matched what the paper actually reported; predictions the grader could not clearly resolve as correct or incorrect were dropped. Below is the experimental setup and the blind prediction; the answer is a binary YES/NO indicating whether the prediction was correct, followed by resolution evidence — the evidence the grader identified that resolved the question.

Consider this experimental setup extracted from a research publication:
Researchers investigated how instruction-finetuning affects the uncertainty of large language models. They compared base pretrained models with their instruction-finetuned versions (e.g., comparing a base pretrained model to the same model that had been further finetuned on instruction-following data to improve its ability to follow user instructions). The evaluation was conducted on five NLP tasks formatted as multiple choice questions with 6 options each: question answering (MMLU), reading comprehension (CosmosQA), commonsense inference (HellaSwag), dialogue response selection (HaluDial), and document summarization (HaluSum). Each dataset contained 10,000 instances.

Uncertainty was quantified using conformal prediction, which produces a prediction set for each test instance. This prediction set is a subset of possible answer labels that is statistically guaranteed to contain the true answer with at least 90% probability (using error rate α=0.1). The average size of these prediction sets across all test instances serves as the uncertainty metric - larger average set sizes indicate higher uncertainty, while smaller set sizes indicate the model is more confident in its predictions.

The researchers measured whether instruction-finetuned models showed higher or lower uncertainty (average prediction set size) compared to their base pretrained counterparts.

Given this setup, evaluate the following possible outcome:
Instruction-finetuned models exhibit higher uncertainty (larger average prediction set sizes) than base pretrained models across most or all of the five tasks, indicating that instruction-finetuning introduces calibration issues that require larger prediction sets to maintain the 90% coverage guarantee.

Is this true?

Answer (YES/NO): YES